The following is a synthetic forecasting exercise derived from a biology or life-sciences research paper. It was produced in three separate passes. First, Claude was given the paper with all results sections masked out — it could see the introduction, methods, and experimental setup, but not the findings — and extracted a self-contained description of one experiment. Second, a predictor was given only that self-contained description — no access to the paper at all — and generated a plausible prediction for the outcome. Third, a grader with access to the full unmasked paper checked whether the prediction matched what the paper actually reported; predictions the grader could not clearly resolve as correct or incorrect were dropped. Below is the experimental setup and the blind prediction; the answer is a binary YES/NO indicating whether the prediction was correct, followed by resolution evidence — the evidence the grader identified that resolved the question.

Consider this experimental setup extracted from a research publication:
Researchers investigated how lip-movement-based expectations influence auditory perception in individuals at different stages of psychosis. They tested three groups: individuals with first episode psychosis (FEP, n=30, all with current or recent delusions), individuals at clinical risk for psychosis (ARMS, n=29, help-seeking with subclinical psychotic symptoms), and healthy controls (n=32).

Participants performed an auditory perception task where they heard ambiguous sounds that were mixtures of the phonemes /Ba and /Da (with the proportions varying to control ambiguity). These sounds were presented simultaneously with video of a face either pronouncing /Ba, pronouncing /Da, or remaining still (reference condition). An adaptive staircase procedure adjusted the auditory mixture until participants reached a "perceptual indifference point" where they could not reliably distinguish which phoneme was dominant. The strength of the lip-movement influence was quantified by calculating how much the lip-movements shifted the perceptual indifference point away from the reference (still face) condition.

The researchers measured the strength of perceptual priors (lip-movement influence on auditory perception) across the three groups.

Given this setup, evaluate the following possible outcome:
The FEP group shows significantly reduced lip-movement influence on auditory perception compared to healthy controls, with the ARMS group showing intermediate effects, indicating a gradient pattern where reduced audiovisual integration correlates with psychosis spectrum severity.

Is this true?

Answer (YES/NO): NO